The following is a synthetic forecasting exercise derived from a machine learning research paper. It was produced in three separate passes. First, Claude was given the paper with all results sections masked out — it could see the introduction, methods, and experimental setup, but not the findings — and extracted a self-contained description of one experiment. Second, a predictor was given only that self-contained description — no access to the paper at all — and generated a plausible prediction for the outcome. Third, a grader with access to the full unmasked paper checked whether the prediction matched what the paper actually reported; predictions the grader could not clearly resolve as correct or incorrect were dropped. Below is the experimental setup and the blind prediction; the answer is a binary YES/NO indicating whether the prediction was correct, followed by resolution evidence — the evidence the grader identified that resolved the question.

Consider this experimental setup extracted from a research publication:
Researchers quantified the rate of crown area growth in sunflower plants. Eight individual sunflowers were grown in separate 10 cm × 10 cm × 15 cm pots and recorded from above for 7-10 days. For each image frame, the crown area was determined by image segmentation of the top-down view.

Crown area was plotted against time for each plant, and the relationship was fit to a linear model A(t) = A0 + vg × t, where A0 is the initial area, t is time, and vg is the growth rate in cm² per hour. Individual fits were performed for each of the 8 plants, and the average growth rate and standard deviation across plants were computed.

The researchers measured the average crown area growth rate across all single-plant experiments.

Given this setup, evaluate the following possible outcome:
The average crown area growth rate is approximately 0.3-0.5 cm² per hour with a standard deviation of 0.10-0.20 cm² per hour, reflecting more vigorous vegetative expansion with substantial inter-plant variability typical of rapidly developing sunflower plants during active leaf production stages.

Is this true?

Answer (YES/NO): NO